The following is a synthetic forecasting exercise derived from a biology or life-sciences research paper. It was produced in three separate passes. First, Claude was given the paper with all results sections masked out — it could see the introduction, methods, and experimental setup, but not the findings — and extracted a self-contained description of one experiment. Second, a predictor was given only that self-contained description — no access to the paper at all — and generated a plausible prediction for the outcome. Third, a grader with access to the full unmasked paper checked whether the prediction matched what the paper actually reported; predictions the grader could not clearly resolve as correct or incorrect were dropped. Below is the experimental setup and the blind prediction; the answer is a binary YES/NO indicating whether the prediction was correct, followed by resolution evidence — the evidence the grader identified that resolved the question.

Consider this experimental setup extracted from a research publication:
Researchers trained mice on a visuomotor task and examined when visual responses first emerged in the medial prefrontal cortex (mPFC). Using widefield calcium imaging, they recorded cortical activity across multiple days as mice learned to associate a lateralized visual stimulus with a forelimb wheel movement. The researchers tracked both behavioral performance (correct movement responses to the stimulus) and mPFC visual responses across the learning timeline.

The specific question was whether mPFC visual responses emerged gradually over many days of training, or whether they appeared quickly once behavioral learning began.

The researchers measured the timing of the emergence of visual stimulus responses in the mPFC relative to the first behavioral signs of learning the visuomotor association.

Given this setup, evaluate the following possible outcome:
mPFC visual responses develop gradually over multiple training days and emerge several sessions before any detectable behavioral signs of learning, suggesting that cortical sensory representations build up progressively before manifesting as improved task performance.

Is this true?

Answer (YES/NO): NO